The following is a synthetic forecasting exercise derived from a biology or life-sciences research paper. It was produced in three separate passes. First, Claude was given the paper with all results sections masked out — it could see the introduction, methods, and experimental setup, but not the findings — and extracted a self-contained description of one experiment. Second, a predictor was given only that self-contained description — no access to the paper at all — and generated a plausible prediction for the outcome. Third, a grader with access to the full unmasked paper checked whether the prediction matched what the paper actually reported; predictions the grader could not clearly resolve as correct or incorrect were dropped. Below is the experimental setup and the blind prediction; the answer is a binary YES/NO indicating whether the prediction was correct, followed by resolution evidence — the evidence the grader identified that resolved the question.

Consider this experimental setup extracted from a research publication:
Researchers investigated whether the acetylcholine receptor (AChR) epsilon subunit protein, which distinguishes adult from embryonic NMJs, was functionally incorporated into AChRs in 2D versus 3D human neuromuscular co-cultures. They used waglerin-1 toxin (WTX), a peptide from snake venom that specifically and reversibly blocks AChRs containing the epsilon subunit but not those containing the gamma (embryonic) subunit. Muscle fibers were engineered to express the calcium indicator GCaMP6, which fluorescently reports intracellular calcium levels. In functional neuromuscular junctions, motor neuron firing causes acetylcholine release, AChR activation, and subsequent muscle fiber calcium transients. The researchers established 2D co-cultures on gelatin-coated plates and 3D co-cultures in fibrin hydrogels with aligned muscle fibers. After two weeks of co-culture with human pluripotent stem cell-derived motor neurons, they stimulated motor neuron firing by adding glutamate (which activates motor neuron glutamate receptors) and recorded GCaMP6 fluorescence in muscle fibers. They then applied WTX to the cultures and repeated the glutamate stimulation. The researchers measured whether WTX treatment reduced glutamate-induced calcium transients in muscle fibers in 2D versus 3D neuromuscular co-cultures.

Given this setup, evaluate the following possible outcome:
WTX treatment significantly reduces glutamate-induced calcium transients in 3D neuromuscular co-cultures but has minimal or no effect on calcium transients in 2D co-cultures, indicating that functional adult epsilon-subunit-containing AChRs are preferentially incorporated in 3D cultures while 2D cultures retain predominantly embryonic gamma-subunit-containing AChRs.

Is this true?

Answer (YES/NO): YES